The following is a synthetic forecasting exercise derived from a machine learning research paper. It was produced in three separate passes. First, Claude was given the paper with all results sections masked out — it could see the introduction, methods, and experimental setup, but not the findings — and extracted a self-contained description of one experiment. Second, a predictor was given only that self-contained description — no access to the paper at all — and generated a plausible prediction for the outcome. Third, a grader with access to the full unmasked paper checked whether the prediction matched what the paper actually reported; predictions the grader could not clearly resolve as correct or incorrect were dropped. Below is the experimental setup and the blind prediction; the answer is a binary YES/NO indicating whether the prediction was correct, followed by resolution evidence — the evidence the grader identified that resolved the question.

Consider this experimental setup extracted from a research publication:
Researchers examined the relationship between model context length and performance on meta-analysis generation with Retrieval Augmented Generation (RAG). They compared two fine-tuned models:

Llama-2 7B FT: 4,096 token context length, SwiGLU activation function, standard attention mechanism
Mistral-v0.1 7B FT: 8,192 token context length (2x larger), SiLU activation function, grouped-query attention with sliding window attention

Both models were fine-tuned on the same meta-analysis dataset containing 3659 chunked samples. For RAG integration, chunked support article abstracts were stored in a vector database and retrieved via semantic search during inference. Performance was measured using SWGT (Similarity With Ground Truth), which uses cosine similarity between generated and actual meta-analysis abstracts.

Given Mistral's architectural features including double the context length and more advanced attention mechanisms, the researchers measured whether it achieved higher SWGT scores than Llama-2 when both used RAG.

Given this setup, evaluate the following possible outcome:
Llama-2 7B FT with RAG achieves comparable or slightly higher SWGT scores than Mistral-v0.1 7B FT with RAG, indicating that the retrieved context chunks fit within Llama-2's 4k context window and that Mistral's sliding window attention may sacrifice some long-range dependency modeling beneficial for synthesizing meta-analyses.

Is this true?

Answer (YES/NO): YES